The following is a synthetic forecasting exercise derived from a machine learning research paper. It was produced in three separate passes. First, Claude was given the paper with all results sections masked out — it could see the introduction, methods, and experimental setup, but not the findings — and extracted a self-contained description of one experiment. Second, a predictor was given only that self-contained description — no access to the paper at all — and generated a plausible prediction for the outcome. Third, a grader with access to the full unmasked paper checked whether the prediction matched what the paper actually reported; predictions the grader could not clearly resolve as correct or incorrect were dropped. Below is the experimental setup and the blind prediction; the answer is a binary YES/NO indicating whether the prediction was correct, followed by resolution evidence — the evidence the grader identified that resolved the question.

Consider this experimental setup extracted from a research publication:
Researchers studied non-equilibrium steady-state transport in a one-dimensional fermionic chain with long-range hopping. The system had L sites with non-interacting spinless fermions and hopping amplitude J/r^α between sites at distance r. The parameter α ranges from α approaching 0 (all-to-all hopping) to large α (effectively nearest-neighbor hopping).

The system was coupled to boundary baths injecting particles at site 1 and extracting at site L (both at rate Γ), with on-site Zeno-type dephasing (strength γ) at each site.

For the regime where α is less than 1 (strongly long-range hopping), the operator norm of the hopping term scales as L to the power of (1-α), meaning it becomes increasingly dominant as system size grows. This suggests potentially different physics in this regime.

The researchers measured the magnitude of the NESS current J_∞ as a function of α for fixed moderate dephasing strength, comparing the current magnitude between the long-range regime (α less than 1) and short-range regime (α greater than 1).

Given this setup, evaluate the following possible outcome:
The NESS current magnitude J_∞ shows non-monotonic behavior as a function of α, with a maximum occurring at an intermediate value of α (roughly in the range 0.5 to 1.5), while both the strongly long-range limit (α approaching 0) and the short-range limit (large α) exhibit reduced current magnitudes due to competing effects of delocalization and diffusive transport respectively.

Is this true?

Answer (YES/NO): YES